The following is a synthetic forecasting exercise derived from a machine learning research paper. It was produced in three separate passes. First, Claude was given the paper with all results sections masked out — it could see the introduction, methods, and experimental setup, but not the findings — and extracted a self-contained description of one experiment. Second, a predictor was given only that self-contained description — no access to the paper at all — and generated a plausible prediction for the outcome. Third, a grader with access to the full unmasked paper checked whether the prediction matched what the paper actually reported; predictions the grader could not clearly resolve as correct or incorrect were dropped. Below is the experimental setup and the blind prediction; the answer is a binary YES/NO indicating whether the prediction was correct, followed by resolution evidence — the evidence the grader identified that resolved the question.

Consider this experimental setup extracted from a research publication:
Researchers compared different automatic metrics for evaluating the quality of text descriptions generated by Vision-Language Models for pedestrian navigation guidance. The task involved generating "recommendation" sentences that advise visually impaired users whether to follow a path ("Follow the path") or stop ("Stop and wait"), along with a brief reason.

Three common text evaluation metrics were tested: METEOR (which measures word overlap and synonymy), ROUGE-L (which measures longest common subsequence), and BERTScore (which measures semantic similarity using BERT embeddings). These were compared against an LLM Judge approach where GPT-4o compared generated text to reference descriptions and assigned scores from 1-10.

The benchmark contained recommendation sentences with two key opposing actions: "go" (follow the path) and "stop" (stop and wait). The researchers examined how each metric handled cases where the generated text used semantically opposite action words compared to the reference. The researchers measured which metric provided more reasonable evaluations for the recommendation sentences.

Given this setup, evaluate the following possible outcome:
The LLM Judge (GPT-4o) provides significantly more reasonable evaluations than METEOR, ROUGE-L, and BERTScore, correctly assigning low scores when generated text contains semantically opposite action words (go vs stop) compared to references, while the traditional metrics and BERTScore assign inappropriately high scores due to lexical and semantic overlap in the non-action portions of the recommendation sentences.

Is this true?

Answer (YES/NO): NO